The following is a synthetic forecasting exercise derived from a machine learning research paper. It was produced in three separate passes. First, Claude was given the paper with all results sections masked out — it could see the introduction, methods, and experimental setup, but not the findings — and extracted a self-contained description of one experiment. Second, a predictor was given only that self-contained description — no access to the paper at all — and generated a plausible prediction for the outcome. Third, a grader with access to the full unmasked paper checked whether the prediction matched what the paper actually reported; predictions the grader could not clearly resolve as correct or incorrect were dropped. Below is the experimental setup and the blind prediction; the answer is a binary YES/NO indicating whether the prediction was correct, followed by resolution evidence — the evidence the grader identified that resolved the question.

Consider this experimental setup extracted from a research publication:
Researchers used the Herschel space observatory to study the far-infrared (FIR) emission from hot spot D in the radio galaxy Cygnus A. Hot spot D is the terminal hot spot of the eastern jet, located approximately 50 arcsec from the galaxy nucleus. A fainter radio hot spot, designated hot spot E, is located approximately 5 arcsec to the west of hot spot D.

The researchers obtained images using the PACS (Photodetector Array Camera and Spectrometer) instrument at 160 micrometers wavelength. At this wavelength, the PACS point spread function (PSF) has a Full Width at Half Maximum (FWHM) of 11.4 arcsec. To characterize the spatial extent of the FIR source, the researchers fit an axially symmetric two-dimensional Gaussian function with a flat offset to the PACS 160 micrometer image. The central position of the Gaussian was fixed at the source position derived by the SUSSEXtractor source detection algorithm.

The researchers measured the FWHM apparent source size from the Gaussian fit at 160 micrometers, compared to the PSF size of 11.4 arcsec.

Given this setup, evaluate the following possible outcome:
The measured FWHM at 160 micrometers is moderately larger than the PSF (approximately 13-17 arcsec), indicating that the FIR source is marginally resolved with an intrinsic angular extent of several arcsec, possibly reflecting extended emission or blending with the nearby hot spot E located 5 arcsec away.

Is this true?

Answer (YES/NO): YES